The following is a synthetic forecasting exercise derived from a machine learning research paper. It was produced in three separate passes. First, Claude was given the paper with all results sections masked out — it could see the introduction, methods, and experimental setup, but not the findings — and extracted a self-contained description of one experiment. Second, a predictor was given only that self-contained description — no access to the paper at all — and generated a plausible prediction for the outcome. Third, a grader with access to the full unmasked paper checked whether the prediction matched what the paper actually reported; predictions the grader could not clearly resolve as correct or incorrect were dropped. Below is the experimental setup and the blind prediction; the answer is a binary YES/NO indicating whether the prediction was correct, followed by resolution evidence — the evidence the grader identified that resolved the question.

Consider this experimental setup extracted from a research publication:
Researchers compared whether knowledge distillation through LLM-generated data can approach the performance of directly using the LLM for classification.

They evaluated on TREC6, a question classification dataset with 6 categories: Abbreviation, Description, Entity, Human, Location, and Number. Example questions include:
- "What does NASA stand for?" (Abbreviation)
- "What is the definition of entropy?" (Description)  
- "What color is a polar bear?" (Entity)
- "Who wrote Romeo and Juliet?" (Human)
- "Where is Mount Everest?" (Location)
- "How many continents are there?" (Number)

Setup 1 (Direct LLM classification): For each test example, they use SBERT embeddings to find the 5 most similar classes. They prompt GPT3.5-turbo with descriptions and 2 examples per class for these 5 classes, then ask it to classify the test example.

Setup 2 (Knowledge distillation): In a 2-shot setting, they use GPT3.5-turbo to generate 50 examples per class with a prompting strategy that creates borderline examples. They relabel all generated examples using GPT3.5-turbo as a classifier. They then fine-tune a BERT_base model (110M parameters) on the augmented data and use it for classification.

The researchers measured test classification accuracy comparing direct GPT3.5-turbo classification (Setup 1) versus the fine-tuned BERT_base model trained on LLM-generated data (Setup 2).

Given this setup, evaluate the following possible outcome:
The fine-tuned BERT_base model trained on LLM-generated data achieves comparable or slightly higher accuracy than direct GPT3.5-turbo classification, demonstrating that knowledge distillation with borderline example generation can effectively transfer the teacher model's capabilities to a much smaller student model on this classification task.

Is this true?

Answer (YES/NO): YES